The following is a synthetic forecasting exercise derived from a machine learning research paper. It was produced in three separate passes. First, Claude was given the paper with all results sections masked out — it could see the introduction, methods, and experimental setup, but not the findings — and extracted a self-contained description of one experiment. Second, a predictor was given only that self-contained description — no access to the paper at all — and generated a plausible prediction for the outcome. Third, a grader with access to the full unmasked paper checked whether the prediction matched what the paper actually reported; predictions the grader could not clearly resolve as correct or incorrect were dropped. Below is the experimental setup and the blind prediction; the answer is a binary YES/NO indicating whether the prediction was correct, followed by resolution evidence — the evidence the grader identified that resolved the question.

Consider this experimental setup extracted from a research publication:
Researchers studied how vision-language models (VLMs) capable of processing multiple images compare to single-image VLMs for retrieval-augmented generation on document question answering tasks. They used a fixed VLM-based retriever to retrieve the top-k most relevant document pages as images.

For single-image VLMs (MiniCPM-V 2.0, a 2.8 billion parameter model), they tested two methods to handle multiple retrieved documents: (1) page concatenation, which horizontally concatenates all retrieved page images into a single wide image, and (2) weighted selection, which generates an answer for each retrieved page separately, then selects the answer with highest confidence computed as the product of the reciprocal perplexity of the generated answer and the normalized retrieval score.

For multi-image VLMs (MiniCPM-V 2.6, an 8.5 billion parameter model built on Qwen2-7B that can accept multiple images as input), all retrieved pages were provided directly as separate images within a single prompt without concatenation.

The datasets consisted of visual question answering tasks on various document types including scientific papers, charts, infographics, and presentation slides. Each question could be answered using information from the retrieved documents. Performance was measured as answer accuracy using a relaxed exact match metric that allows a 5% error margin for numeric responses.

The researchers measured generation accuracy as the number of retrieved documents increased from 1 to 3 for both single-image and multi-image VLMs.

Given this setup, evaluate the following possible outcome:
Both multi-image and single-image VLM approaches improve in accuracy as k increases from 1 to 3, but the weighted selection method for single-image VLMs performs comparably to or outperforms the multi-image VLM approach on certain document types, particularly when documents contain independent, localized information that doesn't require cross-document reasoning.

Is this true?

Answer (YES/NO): NO